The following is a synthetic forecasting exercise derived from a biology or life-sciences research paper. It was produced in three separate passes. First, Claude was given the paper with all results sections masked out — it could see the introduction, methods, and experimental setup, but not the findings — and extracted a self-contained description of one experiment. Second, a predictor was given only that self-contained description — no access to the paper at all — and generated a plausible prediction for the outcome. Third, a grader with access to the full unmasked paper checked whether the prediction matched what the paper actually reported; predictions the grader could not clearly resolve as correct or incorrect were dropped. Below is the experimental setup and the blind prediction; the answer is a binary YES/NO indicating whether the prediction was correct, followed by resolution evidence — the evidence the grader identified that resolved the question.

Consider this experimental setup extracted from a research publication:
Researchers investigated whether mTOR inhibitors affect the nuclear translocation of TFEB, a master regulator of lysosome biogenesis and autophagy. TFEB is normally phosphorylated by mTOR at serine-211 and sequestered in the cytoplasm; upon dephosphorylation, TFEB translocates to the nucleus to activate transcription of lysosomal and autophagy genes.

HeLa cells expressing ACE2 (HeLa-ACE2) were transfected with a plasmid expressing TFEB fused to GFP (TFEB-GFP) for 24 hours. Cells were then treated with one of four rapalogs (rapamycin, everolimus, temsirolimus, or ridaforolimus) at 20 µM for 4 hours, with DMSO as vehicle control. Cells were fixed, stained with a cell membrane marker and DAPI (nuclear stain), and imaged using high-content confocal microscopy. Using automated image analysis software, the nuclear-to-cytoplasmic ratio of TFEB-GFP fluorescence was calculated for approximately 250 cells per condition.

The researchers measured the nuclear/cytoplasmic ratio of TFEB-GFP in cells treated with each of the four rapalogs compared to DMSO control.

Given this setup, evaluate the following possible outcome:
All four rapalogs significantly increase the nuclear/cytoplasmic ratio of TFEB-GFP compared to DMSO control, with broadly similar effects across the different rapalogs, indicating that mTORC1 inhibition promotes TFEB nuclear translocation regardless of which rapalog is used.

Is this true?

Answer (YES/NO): NO